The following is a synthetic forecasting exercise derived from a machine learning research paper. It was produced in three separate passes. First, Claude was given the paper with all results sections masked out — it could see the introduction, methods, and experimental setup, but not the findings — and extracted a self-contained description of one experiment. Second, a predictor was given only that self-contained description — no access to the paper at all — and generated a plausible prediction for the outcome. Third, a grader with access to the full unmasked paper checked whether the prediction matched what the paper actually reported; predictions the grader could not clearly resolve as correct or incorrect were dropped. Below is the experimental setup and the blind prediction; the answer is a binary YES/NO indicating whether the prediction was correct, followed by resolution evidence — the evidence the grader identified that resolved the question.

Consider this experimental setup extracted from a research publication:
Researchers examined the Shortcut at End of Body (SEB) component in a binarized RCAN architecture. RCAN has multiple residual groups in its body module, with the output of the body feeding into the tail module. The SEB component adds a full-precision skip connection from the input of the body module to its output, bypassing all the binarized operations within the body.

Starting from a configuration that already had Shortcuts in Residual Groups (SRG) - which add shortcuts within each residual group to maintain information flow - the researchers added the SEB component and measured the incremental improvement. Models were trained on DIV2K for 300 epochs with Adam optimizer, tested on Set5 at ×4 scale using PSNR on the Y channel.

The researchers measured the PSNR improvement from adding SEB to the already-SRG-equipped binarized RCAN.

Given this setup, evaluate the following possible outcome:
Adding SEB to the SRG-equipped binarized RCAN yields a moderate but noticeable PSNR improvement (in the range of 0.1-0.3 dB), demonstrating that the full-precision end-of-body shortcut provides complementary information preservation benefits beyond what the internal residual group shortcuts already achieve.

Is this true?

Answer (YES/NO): NO